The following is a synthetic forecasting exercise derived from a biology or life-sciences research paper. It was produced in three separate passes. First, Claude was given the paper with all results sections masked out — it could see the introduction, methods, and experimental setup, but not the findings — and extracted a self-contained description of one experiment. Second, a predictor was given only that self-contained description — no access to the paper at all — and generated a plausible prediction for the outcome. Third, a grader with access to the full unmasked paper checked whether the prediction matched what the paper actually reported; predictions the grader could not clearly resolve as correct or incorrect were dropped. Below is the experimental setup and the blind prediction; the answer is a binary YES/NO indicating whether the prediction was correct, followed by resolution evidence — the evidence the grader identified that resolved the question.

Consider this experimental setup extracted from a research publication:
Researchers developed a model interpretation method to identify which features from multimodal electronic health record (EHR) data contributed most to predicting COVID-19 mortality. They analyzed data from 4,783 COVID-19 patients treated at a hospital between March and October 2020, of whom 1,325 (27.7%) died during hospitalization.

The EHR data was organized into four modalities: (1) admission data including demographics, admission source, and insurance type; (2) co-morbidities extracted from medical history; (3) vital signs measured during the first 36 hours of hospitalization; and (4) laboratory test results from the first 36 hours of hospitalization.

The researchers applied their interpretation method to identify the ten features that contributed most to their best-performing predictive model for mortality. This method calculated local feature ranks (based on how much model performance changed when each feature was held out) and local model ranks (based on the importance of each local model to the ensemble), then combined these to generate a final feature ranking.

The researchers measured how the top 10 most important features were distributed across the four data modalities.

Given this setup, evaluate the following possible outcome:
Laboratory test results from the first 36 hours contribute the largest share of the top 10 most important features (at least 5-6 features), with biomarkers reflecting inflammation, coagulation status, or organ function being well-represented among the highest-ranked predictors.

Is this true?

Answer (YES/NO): YES